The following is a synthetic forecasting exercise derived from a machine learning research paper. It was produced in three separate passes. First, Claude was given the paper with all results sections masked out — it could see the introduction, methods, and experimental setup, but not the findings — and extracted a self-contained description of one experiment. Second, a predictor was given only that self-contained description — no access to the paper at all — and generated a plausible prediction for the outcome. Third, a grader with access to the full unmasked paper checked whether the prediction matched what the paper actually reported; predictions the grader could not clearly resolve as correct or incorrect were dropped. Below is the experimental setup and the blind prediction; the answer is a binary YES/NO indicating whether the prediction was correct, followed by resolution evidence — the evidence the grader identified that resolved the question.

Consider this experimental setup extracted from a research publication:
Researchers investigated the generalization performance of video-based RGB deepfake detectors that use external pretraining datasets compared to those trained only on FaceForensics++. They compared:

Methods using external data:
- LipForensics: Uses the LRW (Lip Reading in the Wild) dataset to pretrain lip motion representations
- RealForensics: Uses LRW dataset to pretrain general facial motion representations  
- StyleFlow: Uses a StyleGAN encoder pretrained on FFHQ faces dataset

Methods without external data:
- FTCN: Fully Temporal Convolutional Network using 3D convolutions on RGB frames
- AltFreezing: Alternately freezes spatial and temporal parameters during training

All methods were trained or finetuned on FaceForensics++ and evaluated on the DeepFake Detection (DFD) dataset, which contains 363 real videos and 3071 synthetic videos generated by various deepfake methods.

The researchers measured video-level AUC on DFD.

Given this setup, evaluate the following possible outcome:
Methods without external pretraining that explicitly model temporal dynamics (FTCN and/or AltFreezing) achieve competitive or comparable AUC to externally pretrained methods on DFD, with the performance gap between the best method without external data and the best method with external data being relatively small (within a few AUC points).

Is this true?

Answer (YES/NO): YES